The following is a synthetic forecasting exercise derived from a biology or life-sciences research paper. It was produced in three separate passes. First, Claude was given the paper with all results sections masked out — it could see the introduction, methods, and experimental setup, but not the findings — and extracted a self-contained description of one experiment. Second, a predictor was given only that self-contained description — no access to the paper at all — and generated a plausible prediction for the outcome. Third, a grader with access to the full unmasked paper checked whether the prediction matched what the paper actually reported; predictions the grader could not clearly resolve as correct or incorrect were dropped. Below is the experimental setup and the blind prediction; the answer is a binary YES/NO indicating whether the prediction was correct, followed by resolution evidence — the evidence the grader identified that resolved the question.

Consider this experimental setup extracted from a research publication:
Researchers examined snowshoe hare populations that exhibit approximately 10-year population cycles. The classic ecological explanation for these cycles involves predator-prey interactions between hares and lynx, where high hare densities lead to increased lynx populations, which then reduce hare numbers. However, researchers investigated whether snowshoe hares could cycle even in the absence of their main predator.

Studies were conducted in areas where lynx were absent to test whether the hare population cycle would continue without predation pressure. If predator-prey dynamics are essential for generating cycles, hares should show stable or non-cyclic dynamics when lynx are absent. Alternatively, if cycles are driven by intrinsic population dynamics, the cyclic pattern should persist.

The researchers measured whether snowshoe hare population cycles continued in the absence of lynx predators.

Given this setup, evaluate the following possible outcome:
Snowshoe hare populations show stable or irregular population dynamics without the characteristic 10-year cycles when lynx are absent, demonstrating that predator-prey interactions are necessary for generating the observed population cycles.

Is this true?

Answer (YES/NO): NO